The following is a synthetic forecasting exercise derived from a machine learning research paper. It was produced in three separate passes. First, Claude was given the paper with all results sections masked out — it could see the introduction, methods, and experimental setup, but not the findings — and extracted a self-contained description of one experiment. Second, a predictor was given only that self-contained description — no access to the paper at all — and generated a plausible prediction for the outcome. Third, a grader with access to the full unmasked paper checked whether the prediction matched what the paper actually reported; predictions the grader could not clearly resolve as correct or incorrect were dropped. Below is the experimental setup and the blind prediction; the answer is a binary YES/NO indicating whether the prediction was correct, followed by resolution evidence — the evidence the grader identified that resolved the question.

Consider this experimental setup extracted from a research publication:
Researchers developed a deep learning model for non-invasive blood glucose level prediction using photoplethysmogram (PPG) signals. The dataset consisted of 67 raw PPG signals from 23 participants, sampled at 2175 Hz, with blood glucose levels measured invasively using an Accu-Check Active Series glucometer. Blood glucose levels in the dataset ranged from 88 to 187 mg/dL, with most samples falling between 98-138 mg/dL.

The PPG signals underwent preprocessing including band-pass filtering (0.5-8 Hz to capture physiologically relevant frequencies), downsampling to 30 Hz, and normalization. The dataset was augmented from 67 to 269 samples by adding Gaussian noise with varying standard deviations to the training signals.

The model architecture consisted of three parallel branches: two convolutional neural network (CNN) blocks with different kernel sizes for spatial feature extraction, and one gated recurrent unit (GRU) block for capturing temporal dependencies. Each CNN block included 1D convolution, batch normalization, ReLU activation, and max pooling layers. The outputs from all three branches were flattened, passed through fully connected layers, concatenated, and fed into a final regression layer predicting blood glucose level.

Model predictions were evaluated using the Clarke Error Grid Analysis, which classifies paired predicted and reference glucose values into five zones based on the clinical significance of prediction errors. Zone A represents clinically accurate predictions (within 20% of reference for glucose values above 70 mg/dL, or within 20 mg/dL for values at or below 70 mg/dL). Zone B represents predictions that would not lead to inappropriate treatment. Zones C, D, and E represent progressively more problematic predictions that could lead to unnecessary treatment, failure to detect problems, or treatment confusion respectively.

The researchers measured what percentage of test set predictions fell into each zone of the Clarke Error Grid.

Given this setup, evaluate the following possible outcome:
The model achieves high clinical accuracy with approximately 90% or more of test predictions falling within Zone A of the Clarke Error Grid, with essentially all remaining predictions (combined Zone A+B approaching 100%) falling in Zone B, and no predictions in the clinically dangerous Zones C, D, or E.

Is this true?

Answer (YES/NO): NO